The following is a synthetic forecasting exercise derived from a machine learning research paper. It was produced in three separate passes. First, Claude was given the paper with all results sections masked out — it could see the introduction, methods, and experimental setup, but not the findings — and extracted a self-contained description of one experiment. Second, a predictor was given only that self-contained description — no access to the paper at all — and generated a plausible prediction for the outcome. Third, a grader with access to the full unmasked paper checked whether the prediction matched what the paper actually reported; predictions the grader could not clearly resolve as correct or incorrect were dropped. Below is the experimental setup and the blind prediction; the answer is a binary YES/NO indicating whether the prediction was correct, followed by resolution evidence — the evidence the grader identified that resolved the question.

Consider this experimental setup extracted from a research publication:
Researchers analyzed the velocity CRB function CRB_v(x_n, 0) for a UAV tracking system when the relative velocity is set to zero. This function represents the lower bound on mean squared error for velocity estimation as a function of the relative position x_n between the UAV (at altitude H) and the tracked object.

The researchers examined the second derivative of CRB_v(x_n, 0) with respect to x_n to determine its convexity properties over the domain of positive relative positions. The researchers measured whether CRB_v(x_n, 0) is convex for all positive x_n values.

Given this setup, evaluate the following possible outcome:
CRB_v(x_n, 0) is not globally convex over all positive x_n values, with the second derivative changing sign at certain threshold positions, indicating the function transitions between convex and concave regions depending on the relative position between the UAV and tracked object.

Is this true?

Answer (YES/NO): NO